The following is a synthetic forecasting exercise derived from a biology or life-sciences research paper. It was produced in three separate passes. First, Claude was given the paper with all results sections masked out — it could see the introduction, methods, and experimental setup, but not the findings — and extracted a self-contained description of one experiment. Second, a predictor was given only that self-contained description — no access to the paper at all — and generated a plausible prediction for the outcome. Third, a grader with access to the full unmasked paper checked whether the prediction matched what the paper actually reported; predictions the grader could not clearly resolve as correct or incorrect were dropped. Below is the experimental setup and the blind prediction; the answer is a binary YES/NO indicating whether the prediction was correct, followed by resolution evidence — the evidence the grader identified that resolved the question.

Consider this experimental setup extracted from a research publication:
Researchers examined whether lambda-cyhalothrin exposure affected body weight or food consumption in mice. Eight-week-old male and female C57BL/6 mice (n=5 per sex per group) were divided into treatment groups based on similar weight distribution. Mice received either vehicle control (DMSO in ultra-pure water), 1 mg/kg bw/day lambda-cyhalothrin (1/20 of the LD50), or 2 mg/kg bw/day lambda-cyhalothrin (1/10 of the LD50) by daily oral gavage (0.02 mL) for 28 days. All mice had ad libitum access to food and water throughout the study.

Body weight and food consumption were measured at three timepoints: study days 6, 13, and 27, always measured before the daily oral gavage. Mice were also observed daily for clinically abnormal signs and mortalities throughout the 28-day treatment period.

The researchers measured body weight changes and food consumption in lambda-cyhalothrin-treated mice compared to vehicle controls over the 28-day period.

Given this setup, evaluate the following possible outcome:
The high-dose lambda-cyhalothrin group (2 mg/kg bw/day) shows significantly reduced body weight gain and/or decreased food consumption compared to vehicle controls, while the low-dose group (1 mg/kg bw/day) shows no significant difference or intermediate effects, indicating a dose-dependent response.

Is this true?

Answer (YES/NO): YES